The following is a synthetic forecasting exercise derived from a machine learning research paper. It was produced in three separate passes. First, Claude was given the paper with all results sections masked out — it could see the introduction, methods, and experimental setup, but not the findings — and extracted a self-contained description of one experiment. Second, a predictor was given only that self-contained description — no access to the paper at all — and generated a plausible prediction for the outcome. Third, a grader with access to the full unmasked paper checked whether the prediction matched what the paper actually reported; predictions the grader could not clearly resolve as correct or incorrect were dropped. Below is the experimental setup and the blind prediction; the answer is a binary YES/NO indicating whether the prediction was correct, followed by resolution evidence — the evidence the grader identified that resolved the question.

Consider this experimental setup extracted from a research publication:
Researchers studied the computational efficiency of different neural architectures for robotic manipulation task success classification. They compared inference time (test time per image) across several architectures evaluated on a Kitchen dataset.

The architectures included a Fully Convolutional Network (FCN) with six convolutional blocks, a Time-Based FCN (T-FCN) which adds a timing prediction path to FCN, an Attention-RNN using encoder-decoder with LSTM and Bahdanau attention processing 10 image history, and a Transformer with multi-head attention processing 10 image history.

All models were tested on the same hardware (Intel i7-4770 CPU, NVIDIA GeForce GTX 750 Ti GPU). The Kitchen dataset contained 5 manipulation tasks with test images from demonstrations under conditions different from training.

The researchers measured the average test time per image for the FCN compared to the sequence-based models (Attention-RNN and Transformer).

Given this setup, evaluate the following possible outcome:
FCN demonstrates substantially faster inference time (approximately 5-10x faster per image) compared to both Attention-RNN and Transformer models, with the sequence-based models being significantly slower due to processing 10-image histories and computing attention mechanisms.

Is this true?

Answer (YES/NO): NO